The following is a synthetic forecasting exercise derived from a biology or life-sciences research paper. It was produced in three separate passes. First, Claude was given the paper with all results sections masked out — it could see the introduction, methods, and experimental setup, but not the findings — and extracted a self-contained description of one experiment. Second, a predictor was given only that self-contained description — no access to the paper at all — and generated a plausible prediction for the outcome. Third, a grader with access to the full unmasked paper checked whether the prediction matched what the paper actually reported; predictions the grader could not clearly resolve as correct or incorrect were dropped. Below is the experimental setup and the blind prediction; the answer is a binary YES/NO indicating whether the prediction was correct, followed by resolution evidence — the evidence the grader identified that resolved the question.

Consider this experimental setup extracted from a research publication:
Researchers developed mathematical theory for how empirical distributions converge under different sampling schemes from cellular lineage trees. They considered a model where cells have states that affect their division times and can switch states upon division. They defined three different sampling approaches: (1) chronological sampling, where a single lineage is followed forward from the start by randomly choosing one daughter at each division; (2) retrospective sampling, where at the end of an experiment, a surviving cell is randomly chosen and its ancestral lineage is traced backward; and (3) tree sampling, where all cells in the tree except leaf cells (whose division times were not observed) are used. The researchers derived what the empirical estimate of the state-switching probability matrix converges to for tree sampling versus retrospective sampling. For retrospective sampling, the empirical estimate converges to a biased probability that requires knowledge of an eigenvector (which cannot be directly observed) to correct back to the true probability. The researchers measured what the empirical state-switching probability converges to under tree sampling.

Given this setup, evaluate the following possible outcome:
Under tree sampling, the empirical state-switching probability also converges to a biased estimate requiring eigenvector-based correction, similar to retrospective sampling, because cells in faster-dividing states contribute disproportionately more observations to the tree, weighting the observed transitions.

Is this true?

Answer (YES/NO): NO